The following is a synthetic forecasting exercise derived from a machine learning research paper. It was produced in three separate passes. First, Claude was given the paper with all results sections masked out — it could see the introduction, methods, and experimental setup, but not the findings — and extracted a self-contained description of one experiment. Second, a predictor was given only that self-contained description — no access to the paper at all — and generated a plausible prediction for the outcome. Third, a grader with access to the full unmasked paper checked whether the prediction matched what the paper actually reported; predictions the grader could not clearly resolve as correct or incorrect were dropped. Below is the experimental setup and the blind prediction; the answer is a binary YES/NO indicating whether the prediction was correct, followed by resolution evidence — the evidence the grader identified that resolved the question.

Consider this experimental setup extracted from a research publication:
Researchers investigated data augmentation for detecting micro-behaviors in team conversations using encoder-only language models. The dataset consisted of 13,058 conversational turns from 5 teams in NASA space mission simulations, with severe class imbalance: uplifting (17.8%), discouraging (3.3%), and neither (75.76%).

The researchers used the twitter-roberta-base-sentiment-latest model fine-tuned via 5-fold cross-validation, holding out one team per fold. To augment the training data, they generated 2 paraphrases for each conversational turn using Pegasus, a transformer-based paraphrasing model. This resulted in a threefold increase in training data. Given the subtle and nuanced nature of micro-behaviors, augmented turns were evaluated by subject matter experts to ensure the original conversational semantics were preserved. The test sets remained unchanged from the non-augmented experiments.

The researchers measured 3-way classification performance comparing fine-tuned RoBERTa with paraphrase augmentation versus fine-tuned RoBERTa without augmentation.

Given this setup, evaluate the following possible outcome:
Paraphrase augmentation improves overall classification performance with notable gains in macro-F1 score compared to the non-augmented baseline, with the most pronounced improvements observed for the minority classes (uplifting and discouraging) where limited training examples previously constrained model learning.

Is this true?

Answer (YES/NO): NO